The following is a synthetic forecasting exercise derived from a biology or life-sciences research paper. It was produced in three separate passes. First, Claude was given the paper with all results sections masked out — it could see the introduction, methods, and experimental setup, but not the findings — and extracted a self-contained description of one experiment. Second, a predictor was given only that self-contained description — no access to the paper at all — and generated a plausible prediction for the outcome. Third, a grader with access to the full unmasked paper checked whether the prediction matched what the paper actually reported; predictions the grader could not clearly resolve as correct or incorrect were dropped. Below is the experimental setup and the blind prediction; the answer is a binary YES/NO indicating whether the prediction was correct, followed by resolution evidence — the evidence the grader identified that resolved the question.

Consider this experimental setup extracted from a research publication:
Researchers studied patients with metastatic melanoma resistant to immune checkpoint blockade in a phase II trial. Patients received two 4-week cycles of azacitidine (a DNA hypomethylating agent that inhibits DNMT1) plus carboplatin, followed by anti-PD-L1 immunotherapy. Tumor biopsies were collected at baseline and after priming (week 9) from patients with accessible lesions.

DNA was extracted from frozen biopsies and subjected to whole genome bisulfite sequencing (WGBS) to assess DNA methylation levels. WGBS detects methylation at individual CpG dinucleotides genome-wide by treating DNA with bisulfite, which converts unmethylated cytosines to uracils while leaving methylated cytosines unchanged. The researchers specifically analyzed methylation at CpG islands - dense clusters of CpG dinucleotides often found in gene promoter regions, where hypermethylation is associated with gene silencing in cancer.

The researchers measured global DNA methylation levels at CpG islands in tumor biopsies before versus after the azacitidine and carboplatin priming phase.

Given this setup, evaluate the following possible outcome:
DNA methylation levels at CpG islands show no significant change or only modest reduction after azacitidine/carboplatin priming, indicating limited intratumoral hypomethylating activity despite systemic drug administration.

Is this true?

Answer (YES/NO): YES